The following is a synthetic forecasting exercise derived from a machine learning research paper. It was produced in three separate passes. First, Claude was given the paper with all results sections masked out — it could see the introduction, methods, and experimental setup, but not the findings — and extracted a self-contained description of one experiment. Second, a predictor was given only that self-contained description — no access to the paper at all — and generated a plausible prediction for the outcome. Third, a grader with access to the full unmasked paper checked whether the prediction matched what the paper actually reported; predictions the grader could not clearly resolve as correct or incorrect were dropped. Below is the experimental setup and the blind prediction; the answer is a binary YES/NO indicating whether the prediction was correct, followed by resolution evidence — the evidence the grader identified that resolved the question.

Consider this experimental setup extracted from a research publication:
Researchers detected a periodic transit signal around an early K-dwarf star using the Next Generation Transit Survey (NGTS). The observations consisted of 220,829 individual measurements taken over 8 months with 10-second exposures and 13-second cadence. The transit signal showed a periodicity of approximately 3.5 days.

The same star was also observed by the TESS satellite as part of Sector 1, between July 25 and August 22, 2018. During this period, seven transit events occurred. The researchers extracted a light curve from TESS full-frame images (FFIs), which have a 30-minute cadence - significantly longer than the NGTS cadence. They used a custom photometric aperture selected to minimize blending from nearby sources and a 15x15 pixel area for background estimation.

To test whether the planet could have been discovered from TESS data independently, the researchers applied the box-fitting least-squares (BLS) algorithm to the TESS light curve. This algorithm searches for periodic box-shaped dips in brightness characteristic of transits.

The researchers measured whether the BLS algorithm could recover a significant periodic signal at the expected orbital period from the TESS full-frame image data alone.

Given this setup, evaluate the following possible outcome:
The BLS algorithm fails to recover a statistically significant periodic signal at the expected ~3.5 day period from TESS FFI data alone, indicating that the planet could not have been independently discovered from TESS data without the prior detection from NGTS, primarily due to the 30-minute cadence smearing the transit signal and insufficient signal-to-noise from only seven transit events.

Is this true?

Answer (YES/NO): NO